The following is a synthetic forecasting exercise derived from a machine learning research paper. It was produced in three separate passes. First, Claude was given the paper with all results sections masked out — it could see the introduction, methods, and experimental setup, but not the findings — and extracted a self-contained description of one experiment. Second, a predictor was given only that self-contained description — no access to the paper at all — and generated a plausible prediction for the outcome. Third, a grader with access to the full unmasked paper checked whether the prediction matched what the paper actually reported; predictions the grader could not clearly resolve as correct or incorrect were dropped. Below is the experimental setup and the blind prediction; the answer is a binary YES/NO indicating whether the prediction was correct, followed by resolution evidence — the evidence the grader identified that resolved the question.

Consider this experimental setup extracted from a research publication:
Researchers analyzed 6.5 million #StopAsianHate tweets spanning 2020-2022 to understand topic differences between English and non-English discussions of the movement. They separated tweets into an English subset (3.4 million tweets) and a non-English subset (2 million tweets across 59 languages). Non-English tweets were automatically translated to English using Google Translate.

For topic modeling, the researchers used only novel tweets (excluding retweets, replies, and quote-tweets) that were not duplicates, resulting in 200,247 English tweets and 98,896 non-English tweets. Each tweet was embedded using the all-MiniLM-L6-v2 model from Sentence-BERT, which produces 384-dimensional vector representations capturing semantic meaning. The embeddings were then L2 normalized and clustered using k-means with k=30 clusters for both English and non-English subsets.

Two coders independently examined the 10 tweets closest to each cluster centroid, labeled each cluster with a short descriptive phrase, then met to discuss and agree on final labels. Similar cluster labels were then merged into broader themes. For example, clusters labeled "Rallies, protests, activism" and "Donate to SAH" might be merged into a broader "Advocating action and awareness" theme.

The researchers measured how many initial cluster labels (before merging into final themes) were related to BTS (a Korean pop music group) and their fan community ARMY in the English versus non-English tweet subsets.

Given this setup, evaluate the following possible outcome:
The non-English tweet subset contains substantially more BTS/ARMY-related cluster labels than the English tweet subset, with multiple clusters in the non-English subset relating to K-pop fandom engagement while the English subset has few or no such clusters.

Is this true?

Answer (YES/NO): NO